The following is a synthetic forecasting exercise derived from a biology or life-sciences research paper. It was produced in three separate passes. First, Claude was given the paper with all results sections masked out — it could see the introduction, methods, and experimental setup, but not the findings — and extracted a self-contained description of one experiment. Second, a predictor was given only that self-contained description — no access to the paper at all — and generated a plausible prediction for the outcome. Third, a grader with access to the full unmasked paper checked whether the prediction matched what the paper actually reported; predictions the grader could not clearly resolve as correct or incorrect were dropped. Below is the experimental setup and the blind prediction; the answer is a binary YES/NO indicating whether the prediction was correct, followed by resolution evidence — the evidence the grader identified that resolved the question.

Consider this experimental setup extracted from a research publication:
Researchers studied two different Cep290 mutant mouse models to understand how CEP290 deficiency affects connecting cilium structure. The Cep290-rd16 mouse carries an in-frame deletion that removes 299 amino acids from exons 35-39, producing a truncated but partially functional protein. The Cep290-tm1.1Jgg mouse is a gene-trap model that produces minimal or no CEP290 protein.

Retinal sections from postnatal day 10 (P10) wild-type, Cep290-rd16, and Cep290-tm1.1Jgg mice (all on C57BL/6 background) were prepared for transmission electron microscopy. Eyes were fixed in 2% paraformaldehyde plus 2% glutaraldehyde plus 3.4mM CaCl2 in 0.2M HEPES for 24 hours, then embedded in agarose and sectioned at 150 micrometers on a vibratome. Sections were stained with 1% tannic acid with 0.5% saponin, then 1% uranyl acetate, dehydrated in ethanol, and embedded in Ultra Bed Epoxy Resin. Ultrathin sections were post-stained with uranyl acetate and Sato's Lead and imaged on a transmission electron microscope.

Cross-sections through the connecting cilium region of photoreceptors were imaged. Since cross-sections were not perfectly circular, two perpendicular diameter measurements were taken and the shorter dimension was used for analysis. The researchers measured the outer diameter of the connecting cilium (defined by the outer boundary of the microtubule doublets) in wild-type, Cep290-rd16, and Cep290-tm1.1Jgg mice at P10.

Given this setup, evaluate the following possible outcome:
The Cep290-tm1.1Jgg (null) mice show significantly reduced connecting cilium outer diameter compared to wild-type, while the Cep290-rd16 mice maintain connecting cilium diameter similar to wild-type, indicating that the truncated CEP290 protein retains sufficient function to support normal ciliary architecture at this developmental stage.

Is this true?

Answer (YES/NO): NO